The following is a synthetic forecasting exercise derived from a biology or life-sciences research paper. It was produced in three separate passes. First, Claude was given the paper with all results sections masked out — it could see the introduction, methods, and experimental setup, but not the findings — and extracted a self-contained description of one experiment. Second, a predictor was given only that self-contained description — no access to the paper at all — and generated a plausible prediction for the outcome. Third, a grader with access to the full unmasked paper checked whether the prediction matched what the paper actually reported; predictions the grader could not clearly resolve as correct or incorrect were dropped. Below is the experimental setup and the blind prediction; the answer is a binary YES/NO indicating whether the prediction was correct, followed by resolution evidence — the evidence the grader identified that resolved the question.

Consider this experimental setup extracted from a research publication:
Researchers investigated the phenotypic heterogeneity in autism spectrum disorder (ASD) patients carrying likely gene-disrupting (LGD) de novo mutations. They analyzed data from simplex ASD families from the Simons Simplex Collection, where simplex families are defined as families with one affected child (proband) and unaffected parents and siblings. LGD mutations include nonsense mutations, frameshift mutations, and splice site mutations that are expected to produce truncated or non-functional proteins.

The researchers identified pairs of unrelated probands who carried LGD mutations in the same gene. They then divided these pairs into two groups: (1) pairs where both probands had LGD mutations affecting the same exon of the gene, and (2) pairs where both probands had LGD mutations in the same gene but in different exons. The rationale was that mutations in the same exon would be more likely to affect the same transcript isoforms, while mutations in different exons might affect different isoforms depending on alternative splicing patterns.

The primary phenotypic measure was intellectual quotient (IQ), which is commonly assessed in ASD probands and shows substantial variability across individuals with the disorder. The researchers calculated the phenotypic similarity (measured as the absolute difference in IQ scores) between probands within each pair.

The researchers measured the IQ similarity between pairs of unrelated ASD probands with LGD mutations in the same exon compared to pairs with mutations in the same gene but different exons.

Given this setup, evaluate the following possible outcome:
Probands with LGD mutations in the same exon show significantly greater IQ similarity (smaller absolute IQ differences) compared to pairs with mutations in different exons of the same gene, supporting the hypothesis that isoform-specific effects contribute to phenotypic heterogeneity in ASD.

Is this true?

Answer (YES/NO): YES